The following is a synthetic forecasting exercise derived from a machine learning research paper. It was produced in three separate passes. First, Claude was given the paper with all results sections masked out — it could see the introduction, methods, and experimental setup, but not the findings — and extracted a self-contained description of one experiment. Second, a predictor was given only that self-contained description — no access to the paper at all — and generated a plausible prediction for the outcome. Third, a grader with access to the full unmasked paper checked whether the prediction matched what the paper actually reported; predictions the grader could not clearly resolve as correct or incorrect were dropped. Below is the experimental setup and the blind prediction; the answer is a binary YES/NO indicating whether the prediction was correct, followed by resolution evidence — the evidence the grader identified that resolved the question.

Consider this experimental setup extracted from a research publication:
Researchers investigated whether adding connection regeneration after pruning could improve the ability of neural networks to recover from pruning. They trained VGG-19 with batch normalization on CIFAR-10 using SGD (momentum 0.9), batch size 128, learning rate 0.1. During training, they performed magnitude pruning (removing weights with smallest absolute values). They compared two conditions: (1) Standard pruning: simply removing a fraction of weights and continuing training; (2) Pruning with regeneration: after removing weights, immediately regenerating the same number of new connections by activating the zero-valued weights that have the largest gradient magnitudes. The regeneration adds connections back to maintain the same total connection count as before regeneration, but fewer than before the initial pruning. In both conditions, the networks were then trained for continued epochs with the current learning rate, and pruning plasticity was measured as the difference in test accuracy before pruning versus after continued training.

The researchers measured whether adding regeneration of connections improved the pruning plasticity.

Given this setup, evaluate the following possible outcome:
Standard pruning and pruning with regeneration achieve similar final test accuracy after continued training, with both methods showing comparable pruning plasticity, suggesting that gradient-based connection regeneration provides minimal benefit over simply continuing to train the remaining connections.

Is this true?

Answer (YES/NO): NO